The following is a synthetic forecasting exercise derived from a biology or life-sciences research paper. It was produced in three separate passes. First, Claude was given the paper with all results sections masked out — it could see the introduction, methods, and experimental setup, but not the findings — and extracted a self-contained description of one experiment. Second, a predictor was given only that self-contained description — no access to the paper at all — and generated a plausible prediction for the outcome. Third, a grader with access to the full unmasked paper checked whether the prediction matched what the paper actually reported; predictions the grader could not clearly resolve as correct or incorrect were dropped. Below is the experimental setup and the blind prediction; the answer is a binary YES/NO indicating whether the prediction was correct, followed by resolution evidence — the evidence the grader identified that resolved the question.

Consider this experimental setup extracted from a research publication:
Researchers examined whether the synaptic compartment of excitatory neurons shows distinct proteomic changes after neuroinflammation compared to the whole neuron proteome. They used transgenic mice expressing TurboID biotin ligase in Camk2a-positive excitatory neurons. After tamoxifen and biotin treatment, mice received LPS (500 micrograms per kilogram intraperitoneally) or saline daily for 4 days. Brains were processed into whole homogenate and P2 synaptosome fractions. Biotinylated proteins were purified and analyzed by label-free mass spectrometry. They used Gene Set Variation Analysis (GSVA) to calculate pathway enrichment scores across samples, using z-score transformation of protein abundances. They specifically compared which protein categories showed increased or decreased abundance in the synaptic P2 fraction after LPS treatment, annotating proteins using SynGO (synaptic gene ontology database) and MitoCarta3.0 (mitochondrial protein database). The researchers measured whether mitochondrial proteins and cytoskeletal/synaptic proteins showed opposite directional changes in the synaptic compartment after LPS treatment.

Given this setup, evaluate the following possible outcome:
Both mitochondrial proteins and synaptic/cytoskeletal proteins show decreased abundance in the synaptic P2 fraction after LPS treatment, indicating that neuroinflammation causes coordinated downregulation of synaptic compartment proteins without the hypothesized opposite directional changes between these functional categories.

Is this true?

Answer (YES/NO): NO